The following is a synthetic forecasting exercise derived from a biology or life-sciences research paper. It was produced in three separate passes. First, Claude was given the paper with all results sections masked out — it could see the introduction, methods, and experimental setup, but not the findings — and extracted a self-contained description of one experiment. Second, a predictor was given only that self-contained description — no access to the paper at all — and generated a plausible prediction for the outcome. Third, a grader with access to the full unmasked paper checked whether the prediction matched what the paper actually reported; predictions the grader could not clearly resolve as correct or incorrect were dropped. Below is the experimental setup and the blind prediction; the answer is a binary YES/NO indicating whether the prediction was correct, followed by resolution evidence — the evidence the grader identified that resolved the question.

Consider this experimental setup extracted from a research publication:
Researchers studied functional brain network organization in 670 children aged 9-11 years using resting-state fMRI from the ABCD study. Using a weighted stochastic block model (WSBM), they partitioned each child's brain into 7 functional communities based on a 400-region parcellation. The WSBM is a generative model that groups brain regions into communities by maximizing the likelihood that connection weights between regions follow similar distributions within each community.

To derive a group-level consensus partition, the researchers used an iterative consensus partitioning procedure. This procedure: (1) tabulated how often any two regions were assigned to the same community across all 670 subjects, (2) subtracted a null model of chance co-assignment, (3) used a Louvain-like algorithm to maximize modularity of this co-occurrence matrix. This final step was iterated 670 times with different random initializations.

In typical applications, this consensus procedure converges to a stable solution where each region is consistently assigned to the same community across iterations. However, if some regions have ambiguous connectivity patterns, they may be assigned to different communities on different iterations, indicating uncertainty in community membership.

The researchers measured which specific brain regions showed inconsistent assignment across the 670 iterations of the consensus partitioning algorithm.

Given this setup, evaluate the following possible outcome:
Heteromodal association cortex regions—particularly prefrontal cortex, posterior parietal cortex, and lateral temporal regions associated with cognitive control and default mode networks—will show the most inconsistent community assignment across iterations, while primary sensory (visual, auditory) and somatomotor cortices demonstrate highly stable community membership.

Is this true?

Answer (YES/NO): NO